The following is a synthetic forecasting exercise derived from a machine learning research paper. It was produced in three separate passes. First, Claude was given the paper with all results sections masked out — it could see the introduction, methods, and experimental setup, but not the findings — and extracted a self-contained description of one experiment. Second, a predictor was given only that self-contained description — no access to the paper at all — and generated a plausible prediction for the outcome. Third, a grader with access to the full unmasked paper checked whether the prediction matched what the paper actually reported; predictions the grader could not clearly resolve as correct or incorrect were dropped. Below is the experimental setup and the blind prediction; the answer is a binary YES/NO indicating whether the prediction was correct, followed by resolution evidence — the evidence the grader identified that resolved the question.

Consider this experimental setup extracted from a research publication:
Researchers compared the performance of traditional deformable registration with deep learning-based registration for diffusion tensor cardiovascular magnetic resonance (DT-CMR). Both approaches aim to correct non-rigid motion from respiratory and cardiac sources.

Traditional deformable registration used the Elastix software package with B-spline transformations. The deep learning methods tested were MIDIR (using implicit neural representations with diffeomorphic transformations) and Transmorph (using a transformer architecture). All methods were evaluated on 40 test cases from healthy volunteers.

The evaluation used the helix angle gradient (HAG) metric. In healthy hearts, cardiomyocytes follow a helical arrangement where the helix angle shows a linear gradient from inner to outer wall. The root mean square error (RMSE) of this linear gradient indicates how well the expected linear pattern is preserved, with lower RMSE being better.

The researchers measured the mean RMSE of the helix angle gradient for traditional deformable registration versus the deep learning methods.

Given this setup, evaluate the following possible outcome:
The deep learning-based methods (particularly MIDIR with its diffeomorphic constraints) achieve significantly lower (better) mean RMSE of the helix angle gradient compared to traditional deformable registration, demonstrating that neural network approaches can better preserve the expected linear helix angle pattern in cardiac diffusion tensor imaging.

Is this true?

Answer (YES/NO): NO